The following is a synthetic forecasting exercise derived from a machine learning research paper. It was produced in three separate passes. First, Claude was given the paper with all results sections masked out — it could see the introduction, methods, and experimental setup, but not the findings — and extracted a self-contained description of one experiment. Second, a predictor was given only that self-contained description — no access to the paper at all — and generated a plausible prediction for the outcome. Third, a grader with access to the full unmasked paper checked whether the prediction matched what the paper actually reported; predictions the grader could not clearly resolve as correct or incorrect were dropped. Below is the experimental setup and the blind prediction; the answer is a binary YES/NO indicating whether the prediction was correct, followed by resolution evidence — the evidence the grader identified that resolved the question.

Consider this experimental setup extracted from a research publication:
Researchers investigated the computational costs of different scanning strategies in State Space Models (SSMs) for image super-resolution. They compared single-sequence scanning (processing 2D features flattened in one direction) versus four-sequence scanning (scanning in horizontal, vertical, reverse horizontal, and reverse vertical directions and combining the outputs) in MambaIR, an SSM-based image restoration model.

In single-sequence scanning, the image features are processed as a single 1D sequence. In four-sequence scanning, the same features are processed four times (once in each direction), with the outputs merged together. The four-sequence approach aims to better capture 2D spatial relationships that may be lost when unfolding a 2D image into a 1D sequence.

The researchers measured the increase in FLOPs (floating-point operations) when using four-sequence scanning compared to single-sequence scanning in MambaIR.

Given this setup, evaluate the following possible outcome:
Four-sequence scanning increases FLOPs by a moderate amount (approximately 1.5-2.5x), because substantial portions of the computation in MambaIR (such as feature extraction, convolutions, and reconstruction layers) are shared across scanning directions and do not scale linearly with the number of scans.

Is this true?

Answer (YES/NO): YES